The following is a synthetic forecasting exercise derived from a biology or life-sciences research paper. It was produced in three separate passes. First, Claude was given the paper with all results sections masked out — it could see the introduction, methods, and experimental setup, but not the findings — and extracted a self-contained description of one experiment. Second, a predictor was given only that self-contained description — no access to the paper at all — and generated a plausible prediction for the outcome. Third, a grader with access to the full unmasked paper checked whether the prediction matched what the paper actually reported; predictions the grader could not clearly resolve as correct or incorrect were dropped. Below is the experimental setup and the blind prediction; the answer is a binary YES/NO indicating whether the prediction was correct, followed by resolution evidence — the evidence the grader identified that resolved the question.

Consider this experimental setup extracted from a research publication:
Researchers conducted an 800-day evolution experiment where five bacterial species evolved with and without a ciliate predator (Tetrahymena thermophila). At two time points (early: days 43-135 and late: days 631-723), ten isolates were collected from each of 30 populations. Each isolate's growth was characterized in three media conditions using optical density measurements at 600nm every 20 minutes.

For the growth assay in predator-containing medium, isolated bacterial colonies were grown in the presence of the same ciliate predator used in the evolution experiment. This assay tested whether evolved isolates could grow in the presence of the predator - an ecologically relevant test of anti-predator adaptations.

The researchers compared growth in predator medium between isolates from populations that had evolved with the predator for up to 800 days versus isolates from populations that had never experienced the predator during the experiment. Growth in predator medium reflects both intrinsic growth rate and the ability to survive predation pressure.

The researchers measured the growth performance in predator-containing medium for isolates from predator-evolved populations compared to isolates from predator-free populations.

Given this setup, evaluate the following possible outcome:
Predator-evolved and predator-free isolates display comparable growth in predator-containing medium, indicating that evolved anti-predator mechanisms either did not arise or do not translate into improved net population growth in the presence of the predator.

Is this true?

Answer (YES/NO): NO